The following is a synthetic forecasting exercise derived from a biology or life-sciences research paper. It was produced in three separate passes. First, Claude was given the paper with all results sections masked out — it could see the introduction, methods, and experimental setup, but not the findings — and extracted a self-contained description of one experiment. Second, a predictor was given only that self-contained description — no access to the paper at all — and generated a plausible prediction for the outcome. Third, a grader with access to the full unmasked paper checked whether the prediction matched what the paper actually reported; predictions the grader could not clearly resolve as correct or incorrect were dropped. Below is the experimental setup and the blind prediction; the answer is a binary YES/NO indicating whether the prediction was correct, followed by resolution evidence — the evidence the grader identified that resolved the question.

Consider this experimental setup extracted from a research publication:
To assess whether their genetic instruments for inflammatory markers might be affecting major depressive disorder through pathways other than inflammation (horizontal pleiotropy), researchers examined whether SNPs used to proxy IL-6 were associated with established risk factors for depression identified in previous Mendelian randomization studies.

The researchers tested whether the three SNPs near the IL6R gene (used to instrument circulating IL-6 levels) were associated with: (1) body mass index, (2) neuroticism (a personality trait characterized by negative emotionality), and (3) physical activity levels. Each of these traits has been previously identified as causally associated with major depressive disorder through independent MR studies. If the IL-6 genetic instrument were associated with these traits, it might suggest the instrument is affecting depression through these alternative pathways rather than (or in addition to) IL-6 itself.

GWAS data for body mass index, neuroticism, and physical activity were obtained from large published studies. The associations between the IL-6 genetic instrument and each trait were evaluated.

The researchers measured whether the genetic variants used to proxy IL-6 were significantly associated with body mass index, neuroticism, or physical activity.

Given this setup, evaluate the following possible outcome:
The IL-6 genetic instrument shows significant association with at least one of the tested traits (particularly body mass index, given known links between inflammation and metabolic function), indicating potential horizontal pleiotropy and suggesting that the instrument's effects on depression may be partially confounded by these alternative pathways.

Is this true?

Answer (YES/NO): NO